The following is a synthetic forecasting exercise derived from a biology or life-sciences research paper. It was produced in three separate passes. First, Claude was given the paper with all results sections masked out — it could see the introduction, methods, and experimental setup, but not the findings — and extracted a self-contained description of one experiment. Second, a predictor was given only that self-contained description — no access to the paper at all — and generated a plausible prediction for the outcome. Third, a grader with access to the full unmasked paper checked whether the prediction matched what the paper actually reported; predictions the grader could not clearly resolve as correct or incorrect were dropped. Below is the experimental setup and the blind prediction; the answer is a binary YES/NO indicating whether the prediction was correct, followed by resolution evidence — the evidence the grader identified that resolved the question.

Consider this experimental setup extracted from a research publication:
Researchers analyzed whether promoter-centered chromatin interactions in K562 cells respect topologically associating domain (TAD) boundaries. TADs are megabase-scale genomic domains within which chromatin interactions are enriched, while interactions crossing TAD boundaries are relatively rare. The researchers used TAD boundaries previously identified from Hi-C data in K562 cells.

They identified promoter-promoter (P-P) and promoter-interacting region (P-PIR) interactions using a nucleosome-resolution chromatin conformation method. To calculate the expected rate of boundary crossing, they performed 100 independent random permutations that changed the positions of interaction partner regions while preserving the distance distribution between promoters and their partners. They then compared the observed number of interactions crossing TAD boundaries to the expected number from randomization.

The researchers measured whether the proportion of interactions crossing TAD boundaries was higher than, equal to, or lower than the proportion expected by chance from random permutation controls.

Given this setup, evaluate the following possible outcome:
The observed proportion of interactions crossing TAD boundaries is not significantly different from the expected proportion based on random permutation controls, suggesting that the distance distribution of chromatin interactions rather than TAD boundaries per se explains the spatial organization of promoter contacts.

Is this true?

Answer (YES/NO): NO